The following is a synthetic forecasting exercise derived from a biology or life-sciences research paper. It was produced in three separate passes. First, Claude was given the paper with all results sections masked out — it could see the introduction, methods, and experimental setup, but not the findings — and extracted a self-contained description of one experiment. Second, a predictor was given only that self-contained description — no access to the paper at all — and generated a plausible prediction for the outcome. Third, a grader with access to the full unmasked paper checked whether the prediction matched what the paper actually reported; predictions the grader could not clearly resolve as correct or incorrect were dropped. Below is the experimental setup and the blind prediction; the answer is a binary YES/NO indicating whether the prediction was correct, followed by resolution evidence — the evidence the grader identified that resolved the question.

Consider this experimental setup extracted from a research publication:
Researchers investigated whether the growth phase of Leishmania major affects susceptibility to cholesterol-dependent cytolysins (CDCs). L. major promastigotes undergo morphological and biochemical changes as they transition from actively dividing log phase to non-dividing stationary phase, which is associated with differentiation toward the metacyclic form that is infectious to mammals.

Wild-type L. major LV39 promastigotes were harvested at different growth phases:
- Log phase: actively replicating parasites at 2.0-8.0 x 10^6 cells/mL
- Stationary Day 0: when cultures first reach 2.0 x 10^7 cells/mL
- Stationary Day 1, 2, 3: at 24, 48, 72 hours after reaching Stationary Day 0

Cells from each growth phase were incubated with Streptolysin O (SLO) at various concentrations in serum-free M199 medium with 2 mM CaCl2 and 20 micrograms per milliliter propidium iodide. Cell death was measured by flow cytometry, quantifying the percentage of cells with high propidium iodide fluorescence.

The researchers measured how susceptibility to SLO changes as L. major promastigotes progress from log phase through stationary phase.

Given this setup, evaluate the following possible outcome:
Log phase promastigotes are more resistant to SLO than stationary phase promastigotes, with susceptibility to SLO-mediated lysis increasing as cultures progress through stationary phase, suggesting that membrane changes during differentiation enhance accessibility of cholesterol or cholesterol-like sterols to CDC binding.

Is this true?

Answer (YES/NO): NO